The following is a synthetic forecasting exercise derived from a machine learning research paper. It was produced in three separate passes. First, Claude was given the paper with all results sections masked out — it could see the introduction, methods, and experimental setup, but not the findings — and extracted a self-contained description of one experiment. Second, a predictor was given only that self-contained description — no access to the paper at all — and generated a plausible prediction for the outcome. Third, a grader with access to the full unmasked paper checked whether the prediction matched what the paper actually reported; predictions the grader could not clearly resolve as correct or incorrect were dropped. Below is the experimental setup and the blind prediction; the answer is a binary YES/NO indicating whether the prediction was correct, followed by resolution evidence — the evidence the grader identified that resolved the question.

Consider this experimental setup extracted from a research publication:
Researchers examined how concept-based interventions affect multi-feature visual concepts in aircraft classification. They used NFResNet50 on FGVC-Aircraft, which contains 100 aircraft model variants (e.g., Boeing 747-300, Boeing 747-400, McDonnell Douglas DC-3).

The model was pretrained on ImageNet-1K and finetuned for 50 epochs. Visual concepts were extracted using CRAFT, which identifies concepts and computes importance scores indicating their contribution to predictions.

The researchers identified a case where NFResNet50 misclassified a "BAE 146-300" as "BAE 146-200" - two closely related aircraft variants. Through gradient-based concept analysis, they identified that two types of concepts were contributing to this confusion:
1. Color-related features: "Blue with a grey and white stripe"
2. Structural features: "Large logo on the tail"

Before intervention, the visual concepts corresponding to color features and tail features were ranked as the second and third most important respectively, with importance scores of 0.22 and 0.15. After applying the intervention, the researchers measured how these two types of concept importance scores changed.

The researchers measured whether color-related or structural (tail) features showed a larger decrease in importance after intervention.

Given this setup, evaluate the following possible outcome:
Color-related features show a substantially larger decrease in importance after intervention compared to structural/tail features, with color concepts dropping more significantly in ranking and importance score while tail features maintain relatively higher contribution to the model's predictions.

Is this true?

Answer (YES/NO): NO